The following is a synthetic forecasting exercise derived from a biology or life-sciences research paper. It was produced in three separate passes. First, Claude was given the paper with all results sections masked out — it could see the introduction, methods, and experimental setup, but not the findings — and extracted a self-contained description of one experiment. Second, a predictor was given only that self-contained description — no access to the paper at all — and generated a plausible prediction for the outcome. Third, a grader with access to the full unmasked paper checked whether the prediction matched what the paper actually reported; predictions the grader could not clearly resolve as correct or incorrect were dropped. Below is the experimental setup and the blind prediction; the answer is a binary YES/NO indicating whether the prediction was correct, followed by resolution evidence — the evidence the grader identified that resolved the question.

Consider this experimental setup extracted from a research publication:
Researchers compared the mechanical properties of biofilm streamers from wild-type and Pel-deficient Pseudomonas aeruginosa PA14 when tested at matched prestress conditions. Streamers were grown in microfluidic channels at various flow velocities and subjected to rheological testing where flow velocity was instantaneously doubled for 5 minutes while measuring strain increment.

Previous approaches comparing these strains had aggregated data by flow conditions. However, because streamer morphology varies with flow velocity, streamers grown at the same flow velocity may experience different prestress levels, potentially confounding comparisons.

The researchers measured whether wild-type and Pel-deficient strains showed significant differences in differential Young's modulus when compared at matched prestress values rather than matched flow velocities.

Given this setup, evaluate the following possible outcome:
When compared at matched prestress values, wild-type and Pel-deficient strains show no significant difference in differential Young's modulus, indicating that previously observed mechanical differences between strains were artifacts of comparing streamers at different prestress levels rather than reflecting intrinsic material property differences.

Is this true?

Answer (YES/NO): YES